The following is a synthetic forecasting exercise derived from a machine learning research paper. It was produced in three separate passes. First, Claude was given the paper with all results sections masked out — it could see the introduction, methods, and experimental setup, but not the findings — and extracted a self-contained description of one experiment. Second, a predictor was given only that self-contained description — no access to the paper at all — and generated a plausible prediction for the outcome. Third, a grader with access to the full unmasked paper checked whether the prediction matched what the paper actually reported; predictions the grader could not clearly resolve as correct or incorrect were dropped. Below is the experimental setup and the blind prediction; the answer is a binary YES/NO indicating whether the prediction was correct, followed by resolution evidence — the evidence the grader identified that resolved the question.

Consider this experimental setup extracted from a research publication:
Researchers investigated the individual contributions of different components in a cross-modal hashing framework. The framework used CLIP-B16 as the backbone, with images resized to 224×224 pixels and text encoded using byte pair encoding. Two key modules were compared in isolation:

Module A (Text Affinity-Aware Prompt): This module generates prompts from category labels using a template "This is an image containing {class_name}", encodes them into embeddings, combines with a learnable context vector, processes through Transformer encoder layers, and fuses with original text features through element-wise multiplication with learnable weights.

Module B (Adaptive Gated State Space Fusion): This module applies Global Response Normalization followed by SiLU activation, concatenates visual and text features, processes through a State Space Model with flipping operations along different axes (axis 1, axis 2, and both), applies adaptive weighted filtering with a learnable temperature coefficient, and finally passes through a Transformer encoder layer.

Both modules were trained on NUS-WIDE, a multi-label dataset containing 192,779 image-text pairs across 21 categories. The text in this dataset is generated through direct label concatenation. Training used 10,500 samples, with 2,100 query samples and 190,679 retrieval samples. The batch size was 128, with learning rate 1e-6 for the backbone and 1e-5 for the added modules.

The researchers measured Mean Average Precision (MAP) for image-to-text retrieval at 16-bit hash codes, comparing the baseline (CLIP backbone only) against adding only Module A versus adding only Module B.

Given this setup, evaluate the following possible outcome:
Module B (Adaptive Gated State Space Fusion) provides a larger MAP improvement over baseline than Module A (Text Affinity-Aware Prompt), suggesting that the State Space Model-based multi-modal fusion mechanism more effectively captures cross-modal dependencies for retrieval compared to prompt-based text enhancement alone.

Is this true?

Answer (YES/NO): NO